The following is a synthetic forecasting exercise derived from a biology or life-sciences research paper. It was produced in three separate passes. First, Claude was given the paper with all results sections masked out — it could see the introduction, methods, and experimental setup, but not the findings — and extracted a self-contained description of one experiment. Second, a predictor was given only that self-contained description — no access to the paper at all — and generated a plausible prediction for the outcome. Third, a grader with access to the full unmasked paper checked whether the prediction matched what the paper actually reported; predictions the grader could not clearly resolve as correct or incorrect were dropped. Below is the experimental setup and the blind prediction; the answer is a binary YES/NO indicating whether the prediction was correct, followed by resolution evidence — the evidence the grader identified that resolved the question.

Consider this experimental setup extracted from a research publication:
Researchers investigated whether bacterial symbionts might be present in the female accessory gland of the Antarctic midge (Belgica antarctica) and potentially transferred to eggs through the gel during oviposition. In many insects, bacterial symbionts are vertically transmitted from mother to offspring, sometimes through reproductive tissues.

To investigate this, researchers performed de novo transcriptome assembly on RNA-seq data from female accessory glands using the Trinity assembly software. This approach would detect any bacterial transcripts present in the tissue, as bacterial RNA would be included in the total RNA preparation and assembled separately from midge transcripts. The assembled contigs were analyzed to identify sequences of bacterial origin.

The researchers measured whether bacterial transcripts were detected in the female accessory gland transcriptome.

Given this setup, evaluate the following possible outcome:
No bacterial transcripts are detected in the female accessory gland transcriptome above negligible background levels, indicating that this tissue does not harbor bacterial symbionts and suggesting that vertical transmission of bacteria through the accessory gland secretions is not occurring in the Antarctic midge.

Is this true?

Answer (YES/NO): YES